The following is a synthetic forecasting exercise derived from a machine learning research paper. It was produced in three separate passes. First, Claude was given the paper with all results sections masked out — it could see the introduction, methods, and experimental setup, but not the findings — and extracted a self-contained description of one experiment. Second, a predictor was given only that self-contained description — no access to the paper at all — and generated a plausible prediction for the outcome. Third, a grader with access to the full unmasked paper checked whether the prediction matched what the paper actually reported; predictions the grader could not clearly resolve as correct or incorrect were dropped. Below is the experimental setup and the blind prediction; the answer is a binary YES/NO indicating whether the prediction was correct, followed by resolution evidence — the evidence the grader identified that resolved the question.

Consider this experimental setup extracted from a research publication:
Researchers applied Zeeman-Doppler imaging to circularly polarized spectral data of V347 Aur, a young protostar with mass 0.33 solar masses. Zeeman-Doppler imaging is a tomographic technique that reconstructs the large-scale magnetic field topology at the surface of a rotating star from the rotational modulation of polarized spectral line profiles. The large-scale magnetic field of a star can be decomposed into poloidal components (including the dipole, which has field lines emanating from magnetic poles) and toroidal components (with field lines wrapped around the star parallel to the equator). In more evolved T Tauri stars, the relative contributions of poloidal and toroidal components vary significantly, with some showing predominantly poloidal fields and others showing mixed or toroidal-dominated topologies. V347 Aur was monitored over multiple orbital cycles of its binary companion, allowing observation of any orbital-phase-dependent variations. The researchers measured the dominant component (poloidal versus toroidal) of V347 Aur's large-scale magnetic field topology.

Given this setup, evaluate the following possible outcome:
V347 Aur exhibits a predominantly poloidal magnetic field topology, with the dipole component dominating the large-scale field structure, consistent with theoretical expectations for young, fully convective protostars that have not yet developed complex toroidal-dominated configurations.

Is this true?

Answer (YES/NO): NO